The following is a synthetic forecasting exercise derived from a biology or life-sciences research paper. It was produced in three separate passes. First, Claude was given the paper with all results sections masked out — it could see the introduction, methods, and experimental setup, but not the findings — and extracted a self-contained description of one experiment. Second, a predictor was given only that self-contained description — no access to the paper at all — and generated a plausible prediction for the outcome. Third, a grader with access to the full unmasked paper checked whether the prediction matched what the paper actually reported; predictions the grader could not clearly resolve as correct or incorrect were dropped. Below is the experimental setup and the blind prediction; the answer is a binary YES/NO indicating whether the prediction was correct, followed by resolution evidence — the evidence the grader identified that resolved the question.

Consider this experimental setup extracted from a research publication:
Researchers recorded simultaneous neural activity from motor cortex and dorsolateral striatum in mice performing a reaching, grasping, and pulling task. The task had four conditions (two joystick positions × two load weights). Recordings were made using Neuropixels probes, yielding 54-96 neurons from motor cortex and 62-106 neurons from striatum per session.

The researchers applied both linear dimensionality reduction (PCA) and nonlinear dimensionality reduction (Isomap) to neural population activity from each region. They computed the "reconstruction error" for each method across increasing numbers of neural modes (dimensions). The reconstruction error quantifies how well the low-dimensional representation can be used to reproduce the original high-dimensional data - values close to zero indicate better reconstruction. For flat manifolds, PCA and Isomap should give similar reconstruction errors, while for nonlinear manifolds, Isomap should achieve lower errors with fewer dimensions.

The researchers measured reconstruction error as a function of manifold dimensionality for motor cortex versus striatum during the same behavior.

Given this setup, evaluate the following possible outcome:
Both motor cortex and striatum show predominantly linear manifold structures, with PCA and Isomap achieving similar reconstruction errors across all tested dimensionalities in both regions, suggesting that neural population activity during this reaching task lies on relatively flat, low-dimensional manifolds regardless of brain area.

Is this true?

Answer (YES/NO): NO